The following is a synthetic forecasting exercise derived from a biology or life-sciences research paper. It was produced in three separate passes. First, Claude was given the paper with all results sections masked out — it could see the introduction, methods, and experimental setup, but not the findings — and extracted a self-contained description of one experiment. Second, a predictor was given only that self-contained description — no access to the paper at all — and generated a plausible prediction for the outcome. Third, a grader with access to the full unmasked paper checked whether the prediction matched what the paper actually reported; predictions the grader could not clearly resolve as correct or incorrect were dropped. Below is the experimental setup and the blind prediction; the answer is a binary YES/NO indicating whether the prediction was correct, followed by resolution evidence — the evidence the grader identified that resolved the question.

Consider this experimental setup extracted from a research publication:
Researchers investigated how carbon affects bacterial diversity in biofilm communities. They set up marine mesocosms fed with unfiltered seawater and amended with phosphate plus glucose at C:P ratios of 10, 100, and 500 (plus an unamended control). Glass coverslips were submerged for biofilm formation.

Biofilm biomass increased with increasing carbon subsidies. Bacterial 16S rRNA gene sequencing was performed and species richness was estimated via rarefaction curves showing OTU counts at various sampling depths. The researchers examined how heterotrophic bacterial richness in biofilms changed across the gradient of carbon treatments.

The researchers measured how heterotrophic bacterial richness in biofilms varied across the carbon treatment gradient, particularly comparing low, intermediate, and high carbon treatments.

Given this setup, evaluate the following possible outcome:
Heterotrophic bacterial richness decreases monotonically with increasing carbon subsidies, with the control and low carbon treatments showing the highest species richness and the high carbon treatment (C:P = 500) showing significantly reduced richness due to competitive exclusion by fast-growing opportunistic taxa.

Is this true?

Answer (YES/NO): NO